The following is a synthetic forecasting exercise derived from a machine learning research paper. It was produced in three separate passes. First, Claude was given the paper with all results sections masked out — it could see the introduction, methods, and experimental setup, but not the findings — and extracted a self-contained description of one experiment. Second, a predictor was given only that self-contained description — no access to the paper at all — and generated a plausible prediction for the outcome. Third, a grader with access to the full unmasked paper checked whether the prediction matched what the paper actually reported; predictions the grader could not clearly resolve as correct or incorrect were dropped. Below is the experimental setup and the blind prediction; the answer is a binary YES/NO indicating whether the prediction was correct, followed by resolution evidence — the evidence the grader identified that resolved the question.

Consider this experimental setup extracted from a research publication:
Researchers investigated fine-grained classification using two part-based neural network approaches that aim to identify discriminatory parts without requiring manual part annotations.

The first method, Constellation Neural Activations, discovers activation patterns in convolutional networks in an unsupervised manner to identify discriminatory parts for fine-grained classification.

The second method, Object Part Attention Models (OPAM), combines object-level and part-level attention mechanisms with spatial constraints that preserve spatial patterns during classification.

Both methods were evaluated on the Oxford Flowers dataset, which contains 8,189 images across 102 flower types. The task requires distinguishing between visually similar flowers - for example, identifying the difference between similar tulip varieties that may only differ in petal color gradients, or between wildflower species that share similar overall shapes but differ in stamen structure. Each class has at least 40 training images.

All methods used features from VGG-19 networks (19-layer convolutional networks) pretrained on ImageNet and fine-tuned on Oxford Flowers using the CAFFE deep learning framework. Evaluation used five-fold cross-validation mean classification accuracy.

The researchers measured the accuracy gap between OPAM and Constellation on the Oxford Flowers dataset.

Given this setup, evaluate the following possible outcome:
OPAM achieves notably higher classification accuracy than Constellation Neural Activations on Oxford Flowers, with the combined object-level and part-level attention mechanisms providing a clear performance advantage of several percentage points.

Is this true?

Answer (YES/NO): NO